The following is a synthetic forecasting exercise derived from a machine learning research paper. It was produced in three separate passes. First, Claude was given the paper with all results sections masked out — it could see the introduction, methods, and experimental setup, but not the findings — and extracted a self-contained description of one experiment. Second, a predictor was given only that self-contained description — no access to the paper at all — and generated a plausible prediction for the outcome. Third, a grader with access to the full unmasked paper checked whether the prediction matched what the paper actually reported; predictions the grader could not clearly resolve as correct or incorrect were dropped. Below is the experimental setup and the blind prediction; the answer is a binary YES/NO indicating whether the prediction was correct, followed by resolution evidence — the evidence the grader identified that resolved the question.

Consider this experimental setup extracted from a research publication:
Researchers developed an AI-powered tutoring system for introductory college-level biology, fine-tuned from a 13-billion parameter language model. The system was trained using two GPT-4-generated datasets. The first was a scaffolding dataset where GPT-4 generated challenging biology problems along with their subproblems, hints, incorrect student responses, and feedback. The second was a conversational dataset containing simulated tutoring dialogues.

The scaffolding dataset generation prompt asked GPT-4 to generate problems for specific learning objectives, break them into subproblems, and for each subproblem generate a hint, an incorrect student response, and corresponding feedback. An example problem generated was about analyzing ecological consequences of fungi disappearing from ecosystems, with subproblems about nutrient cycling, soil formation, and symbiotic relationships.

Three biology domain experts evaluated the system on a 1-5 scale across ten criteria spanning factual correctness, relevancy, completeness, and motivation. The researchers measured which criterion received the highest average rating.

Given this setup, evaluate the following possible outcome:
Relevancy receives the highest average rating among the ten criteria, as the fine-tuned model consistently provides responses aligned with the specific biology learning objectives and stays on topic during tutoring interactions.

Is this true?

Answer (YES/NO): NO